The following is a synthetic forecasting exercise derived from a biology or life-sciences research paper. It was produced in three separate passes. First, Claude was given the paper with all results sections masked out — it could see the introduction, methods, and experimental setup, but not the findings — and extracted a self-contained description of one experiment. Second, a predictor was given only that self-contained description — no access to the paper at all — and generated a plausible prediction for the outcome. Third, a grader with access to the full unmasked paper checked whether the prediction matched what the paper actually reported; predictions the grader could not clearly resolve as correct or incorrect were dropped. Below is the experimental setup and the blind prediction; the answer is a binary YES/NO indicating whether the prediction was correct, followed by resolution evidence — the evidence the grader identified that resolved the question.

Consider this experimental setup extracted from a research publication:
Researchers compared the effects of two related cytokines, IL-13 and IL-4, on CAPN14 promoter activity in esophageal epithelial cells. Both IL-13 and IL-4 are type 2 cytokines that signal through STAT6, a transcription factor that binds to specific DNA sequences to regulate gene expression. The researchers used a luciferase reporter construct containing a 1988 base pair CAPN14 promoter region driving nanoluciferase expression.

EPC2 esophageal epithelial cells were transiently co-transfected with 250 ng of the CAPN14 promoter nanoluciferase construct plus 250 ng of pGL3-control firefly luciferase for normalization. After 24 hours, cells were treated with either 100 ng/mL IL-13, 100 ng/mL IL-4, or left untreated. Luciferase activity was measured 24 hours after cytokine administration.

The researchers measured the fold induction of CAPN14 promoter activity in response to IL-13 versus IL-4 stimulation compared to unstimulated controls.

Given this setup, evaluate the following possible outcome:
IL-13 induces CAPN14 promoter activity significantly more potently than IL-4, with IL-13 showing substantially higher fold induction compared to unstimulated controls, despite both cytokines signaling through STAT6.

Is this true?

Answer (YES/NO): NO